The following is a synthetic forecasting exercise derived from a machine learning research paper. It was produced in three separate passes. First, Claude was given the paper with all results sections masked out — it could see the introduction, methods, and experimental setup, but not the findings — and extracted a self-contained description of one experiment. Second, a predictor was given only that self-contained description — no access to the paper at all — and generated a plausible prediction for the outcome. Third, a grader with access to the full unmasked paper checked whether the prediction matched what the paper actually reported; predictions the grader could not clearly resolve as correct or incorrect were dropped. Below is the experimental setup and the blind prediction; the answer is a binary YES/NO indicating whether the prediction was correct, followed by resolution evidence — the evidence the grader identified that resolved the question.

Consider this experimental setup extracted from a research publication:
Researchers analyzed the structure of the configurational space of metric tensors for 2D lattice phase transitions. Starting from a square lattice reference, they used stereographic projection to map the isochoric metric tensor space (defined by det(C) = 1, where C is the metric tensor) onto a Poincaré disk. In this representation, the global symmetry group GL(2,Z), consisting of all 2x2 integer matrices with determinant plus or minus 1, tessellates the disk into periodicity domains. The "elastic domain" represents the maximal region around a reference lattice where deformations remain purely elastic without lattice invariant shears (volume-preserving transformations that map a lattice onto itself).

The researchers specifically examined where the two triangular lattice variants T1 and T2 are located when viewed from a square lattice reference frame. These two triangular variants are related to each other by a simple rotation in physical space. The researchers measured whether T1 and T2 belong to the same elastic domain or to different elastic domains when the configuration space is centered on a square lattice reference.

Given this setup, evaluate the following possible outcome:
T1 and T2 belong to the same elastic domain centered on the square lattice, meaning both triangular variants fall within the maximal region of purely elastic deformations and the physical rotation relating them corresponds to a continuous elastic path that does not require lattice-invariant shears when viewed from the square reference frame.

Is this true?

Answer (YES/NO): NO